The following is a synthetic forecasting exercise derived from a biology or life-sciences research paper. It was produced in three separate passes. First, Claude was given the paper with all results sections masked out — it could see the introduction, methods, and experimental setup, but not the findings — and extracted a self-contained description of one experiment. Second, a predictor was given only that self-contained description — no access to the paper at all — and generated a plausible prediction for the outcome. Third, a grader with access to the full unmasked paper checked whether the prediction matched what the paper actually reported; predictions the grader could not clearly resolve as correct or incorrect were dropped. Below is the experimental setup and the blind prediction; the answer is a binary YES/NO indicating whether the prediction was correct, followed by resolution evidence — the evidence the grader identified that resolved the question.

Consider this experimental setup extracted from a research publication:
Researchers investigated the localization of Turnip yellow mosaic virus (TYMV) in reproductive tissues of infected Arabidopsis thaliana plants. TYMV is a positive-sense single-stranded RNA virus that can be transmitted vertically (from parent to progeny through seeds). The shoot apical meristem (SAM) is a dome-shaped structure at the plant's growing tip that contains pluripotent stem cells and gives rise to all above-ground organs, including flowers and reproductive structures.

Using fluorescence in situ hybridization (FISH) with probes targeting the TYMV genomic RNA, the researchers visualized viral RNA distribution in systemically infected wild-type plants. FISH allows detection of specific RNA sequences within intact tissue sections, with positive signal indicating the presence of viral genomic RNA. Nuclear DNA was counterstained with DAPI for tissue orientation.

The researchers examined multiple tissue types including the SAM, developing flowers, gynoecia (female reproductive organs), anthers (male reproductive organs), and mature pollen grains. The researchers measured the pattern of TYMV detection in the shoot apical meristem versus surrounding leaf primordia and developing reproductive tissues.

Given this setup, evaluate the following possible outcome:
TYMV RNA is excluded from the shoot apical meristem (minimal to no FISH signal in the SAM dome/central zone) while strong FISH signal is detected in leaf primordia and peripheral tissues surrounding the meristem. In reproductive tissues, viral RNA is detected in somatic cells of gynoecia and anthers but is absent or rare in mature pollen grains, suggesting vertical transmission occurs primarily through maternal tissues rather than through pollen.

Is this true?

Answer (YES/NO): NO